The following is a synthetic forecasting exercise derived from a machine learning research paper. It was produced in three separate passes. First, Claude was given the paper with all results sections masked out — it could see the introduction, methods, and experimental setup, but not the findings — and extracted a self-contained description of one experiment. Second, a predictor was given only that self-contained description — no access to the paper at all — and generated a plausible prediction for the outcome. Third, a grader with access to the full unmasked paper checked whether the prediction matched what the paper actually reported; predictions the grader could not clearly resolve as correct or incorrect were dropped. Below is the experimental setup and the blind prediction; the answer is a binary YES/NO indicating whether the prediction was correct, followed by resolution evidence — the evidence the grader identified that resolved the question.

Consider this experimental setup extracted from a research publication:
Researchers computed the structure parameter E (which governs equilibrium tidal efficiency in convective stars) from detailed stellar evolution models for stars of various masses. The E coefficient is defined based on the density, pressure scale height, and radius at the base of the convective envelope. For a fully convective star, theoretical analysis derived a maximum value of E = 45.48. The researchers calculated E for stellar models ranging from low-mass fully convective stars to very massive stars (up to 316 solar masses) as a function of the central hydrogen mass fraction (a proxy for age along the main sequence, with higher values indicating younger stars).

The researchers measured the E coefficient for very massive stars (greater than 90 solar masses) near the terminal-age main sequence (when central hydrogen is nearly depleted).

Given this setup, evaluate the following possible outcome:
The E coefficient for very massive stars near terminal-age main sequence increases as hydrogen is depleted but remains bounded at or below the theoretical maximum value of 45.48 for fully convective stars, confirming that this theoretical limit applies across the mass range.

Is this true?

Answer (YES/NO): NO